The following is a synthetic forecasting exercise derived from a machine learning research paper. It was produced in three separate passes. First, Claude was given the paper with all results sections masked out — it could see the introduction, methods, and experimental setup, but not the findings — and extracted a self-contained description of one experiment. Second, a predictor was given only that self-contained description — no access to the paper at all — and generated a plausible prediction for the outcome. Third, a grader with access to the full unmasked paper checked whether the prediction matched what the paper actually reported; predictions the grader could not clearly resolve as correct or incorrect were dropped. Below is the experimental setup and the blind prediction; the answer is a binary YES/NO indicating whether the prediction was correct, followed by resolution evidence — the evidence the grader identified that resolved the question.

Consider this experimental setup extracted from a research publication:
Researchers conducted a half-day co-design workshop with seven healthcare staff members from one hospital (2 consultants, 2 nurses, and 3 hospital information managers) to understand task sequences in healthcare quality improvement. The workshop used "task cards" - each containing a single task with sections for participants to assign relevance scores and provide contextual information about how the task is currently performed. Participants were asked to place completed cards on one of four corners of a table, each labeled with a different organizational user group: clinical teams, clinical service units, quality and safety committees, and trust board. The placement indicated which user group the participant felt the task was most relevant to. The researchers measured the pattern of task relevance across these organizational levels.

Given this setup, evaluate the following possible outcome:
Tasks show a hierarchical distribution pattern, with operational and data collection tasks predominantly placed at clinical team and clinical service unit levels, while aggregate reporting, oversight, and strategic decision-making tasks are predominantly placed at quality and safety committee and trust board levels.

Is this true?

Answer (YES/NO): NO